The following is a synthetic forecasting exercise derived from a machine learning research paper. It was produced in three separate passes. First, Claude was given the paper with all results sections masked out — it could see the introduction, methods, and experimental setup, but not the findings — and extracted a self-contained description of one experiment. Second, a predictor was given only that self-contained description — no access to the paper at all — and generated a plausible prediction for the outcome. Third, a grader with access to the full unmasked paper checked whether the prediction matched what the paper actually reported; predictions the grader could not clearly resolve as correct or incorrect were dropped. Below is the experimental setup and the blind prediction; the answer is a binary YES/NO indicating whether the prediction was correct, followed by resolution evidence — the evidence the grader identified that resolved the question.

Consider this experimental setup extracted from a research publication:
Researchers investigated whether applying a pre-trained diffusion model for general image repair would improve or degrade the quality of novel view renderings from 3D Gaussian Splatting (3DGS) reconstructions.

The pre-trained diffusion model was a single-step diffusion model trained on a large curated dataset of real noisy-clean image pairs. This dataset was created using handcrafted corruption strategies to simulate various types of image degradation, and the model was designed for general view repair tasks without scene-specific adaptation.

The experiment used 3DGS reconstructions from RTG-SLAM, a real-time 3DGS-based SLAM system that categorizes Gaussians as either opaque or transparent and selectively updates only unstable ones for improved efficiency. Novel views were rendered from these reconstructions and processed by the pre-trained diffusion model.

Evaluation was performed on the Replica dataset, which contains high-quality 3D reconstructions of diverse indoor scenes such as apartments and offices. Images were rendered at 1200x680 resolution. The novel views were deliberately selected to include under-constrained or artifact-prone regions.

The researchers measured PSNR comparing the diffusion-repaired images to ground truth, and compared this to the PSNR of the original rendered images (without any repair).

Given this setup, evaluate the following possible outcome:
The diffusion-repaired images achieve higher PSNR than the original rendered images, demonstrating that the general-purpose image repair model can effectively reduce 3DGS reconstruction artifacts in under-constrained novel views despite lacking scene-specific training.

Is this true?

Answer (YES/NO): NO